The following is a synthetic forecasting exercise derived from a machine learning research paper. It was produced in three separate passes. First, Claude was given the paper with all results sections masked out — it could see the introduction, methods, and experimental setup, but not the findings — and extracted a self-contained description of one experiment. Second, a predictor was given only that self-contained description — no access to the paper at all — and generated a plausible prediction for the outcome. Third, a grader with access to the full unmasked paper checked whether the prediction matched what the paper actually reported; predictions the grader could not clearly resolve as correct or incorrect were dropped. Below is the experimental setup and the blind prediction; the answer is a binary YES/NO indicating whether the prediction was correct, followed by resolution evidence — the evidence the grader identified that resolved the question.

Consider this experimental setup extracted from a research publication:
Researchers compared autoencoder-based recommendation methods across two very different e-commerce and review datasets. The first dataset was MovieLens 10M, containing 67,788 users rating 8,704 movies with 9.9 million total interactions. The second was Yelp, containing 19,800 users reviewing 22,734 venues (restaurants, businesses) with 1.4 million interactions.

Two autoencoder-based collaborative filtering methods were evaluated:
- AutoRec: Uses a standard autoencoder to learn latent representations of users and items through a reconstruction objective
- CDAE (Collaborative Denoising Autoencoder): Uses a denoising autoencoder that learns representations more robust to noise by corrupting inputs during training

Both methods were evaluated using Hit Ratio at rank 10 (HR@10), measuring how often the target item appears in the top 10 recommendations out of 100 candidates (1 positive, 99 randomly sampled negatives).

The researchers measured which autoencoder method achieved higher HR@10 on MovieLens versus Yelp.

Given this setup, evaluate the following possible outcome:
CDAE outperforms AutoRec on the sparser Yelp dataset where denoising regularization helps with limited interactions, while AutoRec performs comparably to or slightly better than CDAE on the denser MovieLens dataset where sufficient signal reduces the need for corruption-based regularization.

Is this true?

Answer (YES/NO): NO